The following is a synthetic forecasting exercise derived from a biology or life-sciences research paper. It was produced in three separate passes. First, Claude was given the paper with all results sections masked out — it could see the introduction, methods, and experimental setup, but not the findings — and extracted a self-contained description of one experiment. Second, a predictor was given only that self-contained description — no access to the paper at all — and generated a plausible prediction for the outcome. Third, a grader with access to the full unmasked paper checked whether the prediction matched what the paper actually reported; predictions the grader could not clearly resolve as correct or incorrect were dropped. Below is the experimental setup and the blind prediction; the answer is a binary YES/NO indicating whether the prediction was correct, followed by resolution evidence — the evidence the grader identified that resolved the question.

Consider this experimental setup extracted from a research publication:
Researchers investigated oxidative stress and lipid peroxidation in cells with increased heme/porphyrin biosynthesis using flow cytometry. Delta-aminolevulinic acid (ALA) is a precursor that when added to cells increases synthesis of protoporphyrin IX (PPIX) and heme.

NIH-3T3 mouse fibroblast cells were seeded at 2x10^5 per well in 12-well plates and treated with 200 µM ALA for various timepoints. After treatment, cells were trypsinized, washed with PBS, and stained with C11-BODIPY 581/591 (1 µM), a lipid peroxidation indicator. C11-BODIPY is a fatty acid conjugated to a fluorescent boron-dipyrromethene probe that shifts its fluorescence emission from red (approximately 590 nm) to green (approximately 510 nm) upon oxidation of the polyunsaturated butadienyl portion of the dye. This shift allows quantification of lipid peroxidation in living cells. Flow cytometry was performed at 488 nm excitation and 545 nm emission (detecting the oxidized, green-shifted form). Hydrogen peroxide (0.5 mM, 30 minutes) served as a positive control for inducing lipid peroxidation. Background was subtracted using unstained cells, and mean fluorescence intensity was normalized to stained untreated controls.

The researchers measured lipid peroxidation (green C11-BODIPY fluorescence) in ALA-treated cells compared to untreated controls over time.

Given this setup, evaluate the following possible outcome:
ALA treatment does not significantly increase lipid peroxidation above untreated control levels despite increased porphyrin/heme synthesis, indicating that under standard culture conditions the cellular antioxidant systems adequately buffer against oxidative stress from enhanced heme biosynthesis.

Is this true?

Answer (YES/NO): NO